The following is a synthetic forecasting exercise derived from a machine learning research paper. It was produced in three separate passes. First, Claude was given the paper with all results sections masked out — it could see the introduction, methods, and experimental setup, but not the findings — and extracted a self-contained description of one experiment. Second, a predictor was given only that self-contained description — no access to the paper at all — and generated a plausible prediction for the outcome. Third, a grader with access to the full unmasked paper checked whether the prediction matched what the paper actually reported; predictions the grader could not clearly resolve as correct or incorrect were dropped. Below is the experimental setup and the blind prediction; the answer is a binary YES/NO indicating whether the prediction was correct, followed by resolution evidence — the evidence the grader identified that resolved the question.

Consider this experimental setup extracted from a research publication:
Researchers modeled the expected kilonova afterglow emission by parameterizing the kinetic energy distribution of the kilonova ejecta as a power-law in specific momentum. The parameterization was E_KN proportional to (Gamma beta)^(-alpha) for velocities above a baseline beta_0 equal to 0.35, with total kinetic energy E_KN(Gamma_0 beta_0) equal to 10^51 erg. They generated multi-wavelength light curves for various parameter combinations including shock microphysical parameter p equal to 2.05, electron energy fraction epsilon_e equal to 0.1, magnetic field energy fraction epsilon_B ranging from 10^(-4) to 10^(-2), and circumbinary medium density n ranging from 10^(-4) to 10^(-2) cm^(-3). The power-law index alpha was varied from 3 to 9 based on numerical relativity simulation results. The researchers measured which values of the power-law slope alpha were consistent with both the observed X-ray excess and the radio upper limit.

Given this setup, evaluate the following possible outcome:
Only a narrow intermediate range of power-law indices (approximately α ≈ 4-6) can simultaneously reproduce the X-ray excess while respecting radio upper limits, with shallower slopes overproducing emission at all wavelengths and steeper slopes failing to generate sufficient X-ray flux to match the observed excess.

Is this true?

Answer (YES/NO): NO